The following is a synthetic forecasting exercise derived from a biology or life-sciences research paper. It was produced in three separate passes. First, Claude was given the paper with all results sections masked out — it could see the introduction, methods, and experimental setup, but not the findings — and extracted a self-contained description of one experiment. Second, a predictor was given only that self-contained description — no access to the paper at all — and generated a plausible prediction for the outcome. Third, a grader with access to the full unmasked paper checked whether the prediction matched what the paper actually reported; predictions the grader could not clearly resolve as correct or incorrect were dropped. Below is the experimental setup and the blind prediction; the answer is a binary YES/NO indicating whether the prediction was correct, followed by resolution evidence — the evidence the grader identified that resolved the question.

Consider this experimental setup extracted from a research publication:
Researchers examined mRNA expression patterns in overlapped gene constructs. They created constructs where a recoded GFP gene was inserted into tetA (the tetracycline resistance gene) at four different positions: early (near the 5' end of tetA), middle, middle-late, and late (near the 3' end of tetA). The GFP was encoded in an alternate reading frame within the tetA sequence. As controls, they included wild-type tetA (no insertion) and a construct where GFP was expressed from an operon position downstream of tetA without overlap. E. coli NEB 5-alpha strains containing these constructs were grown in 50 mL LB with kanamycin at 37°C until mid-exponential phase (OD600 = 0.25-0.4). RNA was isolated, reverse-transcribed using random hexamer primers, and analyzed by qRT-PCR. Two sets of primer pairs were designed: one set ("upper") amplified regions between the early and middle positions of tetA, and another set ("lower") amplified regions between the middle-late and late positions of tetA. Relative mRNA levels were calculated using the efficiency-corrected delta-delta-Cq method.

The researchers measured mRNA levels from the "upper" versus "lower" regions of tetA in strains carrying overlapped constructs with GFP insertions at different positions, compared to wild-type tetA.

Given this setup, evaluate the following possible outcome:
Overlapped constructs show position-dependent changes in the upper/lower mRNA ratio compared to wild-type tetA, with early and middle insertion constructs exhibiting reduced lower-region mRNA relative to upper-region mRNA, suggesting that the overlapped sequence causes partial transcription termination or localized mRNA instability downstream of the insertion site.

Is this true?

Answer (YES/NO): NO